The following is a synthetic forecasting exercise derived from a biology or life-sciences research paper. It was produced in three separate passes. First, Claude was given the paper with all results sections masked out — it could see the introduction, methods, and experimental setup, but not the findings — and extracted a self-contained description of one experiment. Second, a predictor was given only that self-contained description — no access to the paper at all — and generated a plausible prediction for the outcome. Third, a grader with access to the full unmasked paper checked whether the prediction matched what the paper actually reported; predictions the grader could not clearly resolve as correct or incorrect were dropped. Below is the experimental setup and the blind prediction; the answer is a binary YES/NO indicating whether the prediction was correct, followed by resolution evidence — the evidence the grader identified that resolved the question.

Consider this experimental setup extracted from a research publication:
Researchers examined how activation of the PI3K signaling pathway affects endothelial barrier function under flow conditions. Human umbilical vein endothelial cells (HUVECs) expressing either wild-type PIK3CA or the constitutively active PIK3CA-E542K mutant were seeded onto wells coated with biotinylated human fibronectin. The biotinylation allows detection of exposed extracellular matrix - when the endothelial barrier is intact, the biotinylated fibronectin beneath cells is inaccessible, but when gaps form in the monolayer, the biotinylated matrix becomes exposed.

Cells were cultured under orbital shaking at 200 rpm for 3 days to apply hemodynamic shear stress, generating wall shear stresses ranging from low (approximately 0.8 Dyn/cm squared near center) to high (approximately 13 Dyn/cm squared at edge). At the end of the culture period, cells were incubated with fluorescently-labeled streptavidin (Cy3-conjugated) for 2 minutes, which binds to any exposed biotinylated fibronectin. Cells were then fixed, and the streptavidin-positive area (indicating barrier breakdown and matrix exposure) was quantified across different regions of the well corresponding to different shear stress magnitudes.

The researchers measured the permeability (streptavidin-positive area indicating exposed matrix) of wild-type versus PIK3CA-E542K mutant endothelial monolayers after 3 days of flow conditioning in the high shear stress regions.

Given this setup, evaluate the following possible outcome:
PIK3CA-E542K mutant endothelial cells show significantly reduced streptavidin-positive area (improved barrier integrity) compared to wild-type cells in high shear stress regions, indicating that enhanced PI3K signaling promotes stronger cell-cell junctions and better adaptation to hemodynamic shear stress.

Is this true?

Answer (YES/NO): NO